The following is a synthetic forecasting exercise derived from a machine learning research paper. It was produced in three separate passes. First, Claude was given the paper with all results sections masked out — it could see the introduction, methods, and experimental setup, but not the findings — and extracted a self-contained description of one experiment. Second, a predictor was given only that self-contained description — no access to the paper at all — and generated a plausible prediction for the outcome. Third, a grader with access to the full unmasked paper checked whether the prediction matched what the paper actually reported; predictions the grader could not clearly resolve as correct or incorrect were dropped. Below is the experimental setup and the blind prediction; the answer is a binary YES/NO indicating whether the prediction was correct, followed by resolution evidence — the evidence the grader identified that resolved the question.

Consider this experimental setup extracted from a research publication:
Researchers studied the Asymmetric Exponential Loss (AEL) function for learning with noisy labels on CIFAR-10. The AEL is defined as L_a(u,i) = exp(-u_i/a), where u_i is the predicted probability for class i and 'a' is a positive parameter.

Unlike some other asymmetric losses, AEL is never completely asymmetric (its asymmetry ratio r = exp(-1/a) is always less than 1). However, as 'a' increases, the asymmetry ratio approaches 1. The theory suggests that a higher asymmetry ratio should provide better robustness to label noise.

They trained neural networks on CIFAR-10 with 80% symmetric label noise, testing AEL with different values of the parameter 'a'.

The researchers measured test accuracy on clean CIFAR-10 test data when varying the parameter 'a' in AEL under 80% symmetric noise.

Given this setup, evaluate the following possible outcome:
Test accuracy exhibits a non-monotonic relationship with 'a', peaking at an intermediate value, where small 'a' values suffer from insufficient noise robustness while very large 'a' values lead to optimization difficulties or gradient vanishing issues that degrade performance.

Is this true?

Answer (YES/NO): NO